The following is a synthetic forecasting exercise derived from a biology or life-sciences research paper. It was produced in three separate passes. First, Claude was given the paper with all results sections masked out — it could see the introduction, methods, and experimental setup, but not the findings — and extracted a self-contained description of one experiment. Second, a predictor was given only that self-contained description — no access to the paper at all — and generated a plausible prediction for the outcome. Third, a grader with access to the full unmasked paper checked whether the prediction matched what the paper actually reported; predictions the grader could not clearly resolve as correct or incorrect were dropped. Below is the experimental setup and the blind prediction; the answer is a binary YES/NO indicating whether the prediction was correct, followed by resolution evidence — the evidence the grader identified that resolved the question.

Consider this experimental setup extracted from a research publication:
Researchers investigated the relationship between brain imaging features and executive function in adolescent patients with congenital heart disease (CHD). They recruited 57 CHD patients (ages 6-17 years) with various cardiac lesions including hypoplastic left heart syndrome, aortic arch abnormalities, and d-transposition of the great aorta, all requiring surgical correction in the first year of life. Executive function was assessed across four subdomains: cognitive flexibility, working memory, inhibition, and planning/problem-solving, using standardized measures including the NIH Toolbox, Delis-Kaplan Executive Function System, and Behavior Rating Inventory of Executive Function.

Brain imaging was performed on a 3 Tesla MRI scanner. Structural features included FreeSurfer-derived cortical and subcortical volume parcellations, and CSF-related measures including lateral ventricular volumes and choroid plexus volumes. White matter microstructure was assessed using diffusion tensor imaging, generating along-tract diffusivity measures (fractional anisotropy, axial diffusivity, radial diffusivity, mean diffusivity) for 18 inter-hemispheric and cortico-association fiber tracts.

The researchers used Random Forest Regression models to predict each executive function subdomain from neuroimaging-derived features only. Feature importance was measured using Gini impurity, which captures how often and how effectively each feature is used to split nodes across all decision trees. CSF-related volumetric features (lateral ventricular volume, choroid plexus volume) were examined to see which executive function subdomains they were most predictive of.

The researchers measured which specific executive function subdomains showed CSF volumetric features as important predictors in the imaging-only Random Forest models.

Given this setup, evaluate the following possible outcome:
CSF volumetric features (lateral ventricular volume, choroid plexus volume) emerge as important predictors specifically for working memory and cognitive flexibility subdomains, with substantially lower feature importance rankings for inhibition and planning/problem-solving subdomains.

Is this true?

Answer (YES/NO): NO